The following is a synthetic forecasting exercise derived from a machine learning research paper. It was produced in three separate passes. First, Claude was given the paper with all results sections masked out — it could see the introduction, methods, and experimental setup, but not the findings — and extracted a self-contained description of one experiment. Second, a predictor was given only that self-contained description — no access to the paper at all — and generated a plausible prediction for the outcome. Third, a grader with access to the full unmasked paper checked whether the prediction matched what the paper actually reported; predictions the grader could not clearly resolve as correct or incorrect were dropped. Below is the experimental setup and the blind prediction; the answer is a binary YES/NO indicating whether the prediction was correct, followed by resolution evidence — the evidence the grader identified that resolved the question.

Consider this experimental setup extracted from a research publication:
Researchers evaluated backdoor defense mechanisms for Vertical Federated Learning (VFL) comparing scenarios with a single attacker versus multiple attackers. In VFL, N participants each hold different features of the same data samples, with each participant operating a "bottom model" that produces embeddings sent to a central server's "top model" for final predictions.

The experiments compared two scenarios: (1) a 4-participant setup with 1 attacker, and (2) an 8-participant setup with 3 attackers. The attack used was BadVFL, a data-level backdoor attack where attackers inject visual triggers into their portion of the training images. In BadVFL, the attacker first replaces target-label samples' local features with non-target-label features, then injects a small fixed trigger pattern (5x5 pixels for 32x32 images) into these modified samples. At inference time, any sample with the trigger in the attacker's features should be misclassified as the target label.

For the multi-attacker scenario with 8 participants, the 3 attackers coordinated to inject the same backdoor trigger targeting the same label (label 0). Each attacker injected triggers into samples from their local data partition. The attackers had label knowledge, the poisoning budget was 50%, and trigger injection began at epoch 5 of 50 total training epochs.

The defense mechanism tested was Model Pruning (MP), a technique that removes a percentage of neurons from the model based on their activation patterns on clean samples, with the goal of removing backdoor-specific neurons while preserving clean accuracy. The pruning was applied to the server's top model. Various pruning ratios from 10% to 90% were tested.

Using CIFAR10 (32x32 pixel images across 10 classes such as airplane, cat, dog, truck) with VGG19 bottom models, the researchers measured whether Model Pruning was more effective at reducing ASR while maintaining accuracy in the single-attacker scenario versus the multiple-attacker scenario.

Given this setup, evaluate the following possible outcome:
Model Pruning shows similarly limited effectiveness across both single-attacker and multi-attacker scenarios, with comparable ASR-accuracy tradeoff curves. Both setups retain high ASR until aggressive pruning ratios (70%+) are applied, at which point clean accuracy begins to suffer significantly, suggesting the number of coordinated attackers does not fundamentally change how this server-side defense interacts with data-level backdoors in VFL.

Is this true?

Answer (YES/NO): YES